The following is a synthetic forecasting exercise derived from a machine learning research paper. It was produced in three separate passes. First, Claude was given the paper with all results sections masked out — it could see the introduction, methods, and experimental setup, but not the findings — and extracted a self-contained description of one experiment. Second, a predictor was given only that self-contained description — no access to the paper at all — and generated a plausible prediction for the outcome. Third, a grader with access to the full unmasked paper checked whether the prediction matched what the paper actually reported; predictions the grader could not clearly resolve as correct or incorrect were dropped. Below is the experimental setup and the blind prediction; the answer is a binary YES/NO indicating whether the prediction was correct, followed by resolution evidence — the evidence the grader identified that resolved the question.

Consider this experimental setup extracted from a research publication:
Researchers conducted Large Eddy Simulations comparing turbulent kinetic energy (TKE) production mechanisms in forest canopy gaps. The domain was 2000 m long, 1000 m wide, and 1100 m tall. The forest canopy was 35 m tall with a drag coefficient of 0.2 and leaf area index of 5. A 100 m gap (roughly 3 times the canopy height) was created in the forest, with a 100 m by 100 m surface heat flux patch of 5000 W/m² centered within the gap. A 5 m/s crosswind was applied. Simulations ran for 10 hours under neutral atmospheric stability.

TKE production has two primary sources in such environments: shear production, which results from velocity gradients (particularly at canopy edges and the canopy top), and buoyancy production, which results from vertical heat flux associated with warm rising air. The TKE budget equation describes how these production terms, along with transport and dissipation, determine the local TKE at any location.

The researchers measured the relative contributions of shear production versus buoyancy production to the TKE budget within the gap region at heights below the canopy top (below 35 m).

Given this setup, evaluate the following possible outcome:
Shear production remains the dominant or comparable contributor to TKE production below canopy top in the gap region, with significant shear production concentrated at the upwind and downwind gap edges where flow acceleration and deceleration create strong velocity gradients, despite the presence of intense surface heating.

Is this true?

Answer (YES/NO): NO